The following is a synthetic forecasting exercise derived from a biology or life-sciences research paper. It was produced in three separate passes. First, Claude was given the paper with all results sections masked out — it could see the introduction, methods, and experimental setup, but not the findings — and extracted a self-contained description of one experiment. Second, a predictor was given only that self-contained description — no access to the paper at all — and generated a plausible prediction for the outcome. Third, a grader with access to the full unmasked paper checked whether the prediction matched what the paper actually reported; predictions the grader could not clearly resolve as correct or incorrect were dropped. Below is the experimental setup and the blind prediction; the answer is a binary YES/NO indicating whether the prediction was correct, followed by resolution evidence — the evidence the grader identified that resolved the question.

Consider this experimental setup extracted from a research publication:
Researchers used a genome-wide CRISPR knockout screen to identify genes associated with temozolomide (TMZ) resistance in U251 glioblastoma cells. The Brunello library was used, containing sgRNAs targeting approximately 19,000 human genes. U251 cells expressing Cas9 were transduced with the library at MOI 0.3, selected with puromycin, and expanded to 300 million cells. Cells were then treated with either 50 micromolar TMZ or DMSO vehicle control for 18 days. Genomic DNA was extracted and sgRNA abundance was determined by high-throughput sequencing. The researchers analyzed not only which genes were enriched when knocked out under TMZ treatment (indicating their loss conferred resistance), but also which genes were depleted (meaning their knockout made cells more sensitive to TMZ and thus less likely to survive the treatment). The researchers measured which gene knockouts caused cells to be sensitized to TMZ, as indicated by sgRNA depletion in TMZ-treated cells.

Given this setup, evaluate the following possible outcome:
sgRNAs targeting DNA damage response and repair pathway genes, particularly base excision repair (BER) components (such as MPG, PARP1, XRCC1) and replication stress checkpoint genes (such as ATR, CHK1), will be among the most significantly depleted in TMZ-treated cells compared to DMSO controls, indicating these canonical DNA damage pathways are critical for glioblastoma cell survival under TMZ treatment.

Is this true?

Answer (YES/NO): NO